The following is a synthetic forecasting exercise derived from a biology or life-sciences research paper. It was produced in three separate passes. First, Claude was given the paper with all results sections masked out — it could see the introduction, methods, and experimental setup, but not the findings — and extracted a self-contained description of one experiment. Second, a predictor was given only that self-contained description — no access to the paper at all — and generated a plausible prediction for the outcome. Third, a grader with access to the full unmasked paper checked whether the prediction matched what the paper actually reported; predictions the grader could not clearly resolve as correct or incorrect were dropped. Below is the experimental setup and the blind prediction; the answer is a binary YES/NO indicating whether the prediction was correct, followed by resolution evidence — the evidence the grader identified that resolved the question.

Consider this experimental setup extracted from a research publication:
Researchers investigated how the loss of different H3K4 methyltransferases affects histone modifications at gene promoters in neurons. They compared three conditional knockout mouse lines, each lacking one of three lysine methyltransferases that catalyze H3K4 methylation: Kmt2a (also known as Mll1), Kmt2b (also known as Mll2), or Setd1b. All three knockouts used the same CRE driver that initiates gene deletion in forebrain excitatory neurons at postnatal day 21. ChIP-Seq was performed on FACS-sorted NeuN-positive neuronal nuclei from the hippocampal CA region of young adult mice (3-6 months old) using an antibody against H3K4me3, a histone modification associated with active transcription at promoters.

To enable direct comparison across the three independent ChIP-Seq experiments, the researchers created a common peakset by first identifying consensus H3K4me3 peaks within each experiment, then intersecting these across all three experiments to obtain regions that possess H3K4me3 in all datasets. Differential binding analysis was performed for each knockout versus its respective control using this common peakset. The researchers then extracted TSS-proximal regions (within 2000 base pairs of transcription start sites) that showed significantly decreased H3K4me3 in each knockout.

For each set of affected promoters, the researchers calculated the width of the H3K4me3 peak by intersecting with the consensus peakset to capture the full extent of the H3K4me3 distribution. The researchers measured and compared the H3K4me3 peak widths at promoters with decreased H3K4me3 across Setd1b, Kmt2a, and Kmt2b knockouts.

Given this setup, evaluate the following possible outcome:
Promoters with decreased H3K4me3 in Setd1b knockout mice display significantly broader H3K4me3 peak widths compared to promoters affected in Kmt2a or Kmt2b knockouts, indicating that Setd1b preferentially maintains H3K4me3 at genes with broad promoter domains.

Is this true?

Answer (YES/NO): YES